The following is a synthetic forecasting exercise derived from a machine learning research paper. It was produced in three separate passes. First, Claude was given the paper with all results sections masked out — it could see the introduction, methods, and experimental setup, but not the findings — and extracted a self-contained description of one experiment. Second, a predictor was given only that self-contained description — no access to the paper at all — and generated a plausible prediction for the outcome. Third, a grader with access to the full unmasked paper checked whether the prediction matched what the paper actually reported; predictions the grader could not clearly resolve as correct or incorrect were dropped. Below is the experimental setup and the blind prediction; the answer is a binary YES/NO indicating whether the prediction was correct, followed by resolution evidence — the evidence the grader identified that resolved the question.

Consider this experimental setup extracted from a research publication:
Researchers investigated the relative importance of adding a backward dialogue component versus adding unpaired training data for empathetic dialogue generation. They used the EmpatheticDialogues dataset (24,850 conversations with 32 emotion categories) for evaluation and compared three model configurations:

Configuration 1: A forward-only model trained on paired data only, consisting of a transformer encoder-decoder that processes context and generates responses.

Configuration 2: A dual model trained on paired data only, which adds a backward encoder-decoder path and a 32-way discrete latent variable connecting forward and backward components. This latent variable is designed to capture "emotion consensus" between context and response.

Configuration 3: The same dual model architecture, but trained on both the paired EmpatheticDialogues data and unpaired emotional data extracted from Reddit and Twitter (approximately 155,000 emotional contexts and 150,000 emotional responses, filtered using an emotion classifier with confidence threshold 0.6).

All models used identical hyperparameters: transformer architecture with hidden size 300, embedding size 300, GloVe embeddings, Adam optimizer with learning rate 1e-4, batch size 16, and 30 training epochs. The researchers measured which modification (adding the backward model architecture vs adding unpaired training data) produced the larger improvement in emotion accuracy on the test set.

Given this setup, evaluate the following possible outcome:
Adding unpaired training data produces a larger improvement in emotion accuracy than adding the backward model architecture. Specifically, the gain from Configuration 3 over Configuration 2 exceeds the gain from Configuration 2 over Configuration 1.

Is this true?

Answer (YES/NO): NO